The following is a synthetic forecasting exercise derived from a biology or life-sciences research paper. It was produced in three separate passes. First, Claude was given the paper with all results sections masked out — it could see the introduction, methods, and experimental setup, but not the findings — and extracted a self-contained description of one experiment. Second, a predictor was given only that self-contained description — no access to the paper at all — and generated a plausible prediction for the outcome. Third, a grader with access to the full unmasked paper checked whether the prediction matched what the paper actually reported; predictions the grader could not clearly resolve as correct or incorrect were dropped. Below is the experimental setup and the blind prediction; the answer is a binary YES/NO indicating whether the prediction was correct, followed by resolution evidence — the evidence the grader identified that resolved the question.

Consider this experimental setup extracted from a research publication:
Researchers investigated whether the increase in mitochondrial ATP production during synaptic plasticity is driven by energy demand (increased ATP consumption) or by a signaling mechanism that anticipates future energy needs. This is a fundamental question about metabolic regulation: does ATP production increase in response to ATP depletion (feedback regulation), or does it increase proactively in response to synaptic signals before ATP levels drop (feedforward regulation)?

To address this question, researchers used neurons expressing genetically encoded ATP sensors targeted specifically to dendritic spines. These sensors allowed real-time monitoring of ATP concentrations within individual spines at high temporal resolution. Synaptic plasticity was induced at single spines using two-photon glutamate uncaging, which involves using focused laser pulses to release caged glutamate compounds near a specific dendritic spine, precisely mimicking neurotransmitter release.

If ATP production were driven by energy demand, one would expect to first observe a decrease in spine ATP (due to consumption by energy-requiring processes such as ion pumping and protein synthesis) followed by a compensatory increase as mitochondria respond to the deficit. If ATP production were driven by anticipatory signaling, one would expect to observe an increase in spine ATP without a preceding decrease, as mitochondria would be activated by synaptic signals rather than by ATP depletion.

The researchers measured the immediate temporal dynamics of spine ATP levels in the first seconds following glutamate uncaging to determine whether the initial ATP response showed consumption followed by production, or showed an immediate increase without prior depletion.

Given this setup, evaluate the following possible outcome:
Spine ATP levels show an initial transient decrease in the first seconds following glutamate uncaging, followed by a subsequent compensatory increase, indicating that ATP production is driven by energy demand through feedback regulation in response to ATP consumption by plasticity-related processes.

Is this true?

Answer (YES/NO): NO